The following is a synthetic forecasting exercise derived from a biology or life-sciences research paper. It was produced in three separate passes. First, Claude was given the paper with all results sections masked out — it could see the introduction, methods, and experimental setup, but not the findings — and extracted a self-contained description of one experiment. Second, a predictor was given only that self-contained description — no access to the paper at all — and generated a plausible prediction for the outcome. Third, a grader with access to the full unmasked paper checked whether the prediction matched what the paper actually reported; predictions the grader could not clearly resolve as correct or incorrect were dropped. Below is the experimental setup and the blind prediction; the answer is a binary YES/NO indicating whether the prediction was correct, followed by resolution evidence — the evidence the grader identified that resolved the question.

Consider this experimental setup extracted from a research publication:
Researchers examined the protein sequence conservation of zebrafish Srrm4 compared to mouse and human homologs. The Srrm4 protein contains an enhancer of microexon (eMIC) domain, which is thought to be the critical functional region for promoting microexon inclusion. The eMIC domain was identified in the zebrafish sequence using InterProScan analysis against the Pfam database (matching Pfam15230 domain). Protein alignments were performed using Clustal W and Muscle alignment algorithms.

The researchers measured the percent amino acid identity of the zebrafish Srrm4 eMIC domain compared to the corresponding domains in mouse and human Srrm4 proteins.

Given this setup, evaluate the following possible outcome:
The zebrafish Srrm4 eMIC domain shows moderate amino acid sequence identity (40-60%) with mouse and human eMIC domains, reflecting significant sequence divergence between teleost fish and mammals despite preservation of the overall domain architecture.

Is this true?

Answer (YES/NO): NO